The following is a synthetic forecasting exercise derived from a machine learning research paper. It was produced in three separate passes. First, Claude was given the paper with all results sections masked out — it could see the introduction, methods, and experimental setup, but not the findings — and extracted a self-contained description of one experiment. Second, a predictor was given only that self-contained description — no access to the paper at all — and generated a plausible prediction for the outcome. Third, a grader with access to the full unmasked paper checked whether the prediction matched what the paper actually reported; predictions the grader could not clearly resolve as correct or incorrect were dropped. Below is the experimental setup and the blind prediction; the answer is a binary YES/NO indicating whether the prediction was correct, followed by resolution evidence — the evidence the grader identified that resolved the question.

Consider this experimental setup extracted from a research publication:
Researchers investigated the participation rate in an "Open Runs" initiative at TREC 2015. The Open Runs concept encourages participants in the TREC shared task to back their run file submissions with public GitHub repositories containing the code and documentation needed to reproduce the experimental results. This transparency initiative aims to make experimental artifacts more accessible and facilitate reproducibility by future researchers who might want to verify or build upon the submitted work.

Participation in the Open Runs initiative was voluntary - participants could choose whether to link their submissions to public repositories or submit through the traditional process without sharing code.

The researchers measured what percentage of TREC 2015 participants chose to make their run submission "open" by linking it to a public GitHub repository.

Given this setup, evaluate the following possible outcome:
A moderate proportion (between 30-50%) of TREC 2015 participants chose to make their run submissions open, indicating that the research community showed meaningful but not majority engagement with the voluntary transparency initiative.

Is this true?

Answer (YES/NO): NO